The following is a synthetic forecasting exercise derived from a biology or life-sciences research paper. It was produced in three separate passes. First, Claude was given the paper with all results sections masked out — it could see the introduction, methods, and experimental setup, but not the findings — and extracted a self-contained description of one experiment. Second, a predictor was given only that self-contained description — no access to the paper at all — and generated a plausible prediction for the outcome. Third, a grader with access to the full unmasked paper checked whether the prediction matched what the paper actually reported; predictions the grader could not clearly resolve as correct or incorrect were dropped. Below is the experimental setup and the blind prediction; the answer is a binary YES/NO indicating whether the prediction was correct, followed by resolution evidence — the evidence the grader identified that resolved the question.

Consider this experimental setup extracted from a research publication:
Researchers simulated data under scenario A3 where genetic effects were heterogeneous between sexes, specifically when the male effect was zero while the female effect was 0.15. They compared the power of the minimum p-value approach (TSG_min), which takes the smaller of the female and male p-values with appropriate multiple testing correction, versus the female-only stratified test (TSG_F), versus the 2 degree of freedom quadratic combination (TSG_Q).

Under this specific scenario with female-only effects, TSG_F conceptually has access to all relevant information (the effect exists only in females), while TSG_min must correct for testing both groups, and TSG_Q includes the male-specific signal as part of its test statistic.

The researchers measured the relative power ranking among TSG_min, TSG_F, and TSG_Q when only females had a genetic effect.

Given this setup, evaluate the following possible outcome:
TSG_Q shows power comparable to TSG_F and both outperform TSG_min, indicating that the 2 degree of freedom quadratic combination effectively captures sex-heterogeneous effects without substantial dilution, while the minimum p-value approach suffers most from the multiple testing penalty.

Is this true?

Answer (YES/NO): NO